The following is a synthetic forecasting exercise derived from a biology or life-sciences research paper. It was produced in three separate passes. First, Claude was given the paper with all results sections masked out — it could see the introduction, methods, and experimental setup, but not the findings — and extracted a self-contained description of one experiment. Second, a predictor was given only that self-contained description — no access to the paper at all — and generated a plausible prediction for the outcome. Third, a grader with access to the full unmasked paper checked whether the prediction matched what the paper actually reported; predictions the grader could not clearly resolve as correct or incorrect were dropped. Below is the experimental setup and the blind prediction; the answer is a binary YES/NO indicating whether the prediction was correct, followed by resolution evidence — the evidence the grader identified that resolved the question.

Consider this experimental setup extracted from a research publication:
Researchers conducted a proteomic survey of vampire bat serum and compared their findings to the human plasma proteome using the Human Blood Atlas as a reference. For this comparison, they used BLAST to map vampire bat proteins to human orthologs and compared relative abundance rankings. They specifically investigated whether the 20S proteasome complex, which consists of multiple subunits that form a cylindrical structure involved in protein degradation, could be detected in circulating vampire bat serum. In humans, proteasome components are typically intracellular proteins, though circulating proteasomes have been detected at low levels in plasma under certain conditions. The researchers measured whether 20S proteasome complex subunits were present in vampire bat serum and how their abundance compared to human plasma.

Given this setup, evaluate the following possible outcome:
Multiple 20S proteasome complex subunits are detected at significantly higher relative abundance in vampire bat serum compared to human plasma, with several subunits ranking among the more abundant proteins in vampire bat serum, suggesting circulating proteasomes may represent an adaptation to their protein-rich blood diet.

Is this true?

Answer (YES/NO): NO